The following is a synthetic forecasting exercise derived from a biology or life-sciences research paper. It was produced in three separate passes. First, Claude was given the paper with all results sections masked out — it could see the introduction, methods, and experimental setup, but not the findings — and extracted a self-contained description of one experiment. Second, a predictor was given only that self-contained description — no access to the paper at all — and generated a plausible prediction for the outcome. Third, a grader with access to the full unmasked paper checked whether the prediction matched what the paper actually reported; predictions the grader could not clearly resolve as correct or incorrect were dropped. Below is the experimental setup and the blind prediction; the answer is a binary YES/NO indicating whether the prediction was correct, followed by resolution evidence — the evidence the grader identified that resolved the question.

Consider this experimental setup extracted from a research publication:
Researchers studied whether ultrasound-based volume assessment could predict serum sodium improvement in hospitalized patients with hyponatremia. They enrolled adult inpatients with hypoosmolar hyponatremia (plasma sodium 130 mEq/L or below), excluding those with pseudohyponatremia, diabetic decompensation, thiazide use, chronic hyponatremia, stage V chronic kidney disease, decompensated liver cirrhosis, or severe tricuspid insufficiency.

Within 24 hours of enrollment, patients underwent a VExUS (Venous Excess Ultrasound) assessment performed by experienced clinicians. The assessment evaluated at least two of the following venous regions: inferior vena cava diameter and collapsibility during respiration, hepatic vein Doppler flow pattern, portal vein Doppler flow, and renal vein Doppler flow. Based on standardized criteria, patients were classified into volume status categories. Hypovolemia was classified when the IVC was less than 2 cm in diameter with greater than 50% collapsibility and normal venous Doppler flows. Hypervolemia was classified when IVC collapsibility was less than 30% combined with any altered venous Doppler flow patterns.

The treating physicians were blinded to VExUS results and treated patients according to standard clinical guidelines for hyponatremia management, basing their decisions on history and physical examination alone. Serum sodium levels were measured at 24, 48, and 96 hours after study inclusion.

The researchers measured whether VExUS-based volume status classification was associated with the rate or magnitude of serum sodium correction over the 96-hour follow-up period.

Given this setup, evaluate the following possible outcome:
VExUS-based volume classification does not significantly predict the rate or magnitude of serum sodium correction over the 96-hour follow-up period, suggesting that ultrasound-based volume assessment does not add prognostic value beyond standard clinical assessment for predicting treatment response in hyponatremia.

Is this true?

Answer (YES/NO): YES